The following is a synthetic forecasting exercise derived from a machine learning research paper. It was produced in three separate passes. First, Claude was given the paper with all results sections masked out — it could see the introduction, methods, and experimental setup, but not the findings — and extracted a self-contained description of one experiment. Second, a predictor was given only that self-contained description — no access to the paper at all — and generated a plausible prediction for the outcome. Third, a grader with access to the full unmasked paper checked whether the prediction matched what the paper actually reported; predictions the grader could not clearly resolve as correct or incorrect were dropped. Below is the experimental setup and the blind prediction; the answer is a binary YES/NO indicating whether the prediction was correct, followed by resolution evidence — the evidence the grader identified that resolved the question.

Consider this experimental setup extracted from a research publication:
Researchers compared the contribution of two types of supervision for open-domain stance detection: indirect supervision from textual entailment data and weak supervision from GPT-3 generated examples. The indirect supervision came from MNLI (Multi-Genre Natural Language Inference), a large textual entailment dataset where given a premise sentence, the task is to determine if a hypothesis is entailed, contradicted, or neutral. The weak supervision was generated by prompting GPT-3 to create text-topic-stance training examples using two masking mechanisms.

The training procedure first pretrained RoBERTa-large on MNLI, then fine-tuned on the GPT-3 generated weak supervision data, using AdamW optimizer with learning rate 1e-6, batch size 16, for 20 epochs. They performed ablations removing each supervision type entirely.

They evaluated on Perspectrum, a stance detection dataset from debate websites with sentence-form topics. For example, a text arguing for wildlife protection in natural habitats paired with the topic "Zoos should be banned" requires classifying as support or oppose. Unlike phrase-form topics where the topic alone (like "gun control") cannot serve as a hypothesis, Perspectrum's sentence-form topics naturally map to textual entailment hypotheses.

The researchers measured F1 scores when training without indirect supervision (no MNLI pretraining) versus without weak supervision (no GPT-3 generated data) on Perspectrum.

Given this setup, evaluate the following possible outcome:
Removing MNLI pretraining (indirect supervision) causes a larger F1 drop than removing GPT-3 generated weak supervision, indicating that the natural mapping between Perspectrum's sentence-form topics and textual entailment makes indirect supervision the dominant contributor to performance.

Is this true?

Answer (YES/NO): YES